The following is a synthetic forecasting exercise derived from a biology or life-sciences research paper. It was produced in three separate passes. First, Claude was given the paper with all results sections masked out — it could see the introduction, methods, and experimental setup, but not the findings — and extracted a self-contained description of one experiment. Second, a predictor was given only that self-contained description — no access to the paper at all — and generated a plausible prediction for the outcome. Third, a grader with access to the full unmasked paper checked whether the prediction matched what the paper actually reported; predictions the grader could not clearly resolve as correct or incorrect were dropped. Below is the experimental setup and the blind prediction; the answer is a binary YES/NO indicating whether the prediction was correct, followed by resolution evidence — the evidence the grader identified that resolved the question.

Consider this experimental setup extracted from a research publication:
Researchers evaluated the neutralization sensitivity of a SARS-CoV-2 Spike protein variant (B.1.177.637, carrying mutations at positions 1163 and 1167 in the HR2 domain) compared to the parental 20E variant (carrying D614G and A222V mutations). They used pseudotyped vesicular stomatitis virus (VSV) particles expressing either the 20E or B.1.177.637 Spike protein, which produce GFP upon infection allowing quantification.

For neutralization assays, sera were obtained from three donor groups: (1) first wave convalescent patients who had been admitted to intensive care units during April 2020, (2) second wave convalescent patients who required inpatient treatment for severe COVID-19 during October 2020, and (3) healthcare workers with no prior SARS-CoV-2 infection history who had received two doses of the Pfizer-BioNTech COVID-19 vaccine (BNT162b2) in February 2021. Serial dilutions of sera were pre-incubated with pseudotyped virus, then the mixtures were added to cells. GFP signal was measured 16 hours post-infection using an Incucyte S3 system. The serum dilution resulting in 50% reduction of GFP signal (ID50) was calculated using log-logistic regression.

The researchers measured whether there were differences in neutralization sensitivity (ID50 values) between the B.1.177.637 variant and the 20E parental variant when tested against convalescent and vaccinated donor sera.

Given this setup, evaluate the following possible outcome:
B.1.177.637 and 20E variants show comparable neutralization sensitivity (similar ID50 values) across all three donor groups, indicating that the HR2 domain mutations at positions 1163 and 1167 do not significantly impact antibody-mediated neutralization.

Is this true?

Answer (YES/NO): NO